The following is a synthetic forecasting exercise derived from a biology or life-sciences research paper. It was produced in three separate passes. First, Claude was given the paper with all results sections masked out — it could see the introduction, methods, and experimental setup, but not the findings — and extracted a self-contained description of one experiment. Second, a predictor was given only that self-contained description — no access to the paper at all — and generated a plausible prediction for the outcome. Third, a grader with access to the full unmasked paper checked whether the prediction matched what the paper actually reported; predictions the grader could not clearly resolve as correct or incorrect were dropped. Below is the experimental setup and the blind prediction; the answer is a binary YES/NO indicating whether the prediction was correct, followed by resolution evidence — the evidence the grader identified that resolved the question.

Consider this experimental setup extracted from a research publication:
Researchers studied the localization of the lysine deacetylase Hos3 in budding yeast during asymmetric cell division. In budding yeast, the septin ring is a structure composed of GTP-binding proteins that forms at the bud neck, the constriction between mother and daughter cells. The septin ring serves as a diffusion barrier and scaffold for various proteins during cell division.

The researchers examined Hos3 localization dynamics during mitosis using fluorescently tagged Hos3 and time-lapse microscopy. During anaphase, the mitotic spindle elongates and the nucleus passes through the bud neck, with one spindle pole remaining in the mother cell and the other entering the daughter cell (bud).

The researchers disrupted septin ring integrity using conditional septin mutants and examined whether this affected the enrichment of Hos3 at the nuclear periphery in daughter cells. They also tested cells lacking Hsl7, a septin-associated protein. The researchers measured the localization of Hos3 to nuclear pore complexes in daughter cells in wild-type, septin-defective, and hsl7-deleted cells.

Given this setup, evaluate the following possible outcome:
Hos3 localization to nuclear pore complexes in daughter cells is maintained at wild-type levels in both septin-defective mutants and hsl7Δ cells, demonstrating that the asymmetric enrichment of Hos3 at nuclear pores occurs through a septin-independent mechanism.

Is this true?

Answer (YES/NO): NO